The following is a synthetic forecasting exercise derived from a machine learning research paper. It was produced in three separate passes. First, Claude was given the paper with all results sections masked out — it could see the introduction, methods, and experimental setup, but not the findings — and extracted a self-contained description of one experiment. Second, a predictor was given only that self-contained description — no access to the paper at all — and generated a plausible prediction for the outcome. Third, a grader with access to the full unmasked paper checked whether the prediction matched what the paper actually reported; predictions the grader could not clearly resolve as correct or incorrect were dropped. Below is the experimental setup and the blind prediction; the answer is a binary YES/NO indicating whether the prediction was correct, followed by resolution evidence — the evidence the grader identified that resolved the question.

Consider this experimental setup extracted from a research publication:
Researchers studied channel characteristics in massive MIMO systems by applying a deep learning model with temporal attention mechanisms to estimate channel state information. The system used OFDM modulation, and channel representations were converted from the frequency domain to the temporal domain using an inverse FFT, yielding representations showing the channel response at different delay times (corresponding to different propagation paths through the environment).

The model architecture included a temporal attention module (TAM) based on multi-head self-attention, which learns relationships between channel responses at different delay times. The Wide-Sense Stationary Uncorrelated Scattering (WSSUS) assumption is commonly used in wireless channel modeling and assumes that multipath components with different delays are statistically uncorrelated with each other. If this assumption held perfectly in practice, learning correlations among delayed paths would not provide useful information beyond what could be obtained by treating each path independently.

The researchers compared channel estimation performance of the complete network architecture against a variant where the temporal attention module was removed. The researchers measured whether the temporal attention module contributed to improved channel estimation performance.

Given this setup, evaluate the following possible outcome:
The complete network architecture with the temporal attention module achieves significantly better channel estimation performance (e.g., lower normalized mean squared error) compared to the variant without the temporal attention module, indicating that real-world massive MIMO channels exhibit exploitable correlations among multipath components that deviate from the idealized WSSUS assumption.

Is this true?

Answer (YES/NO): YES